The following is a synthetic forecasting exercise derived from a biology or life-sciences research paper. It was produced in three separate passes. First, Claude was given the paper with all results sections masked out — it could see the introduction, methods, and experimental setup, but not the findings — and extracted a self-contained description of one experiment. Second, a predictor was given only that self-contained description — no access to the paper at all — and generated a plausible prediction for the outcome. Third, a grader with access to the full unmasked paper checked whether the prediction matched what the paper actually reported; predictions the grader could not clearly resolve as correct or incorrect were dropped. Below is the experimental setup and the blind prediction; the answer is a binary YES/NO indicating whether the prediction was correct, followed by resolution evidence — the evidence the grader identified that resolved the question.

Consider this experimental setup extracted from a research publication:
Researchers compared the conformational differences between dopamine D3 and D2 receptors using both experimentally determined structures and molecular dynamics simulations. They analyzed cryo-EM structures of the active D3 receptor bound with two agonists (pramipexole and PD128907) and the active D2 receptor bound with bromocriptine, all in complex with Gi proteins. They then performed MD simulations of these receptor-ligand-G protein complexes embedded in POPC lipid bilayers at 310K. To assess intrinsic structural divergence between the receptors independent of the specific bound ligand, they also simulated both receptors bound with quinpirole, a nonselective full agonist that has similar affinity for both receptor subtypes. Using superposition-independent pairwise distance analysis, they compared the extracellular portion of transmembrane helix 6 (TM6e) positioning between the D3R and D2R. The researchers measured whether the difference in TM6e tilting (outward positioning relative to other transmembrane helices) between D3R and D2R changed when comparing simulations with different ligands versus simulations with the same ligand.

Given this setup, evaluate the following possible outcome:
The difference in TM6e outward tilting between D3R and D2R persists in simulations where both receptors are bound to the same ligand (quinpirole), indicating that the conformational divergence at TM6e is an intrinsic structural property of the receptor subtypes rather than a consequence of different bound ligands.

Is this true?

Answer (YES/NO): NO